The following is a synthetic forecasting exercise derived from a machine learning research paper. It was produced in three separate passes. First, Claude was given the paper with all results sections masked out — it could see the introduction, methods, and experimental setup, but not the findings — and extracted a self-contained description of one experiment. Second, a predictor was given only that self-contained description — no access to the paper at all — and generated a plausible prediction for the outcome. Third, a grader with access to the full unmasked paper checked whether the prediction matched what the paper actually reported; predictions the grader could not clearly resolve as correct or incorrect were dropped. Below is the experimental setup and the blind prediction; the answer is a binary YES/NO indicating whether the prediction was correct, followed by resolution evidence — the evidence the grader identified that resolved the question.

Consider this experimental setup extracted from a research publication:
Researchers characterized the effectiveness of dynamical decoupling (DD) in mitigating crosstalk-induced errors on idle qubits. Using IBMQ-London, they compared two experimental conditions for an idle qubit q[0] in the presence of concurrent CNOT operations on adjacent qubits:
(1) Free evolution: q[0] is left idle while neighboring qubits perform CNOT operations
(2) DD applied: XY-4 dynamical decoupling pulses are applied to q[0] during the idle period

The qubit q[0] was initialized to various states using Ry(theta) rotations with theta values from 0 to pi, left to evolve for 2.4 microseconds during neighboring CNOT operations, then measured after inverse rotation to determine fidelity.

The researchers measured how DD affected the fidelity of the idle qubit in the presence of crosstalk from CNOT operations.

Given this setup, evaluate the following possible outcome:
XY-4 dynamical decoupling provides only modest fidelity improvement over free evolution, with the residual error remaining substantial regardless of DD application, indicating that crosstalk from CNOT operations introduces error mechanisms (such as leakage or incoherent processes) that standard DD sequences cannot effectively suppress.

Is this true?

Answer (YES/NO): NO